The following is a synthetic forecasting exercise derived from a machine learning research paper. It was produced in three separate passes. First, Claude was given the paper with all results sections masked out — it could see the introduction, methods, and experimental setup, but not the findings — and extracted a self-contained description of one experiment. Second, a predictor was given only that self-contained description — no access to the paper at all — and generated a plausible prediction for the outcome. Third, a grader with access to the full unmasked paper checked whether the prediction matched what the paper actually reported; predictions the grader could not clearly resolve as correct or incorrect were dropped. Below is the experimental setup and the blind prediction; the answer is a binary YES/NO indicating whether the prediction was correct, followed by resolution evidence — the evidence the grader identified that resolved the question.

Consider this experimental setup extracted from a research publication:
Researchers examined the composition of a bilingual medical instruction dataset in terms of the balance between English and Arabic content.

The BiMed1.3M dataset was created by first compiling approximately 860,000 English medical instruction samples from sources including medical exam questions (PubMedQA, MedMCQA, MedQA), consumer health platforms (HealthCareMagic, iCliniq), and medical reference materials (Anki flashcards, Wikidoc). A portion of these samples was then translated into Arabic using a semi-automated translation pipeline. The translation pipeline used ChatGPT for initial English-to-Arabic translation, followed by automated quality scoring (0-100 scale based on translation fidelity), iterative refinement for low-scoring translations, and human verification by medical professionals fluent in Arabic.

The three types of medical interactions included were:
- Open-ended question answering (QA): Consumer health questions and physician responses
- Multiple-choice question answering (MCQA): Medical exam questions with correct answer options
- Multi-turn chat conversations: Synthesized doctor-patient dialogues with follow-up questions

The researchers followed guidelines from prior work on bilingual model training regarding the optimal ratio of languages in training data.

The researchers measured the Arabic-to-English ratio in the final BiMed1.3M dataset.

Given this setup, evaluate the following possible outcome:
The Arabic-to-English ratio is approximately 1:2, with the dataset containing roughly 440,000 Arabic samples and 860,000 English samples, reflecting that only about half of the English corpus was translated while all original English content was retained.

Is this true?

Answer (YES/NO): YES